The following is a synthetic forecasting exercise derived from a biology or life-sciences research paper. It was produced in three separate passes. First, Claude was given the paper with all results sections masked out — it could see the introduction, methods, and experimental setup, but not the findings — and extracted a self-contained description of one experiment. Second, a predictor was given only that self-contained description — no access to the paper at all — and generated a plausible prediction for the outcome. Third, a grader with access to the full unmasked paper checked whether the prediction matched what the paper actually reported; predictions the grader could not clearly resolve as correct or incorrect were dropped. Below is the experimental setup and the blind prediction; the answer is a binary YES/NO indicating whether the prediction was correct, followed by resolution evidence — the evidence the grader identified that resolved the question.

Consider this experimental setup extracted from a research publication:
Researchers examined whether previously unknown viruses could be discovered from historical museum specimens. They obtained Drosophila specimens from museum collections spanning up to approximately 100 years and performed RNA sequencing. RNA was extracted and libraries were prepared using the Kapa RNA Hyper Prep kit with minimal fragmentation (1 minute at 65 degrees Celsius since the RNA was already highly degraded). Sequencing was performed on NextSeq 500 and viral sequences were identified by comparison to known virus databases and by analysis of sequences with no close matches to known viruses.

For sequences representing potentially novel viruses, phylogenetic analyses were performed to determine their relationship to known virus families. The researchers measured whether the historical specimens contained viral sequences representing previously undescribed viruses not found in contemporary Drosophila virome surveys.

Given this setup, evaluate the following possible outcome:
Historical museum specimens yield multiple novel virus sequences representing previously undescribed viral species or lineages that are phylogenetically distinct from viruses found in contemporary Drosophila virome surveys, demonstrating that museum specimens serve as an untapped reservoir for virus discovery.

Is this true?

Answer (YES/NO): YES